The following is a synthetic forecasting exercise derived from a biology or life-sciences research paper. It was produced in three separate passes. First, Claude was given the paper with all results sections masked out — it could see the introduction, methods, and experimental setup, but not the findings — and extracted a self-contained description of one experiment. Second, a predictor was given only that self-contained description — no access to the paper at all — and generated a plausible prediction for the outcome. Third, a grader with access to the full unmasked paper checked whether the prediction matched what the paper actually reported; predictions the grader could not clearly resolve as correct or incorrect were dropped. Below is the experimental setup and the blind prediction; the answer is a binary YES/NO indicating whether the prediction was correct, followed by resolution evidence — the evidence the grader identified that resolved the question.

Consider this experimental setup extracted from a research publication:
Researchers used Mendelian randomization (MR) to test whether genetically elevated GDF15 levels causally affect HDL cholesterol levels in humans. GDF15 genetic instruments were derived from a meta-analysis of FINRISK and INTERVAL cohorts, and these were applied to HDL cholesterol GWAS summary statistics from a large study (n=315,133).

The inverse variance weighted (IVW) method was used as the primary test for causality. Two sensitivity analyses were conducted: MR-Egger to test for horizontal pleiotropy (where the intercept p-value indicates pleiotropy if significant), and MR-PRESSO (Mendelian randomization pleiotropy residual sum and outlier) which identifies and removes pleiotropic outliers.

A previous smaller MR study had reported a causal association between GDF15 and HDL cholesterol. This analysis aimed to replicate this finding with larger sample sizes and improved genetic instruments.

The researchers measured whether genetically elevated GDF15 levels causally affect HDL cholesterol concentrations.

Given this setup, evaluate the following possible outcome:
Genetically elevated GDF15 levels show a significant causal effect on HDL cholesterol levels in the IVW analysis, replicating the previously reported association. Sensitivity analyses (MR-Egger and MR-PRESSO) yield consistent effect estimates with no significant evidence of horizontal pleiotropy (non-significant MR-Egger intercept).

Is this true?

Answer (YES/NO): NO